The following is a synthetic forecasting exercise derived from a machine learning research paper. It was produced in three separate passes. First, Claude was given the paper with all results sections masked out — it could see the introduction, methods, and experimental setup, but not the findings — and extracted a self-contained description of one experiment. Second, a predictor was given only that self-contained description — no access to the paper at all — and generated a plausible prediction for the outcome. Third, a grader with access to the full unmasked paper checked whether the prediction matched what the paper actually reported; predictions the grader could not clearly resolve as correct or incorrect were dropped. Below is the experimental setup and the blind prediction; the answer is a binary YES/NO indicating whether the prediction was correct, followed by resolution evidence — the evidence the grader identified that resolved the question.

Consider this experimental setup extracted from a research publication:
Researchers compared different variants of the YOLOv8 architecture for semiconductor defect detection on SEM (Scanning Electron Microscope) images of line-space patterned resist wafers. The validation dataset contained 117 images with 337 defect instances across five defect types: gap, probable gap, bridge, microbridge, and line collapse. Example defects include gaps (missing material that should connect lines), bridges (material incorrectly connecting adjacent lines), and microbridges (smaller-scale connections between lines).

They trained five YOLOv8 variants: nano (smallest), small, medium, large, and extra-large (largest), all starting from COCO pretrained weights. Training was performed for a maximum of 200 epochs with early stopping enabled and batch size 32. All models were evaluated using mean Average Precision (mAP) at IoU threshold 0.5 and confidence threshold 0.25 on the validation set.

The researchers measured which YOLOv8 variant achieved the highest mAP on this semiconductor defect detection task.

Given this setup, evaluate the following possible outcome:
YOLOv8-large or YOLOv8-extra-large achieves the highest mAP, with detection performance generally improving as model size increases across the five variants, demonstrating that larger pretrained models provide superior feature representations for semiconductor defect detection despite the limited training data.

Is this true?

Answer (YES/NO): NO